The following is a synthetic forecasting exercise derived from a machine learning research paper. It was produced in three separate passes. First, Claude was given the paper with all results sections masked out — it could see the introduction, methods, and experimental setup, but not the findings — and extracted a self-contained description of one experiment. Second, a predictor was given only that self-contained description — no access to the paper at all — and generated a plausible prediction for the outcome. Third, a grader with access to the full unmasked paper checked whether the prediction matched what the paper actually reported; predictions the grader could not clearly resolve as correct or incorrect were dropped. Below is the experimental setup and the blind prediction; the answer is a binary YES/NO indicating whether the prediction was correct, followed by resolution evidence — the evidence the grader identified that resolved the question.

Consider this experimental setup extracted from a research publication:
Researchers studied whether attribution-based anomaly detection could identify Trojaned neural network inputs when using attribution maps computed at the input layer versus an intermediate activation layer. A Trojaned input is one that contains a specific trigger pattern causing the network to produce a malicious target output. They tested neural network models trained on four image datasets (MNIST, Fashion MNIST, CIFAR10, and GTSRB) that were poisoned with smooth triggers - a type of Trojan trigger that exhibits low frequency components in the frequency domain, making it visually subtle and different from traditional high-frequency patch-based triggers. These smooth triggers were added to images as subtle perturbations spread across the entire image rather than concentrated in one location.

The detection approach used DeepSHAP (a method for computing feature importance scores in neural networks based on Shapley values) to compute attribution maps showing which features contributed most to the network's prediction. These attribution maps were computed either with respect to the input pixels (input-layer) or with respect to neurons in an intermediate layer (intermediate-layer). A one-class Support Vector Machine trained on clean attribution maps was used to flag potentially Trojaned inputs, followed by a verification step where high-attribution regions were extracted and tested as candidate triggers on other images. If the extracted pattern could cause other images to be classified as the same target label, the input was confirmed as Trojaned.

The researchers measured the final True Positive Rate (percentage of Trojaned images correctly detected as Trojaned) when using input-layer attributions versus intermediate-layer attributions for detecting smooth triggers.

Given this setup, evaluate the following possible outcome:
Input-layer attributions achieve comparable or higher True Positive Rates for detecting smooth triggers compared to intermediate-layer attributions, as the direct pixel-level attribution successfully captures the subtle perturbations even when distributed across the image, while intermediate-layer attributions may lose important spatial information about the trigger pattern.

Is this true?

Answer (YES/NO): NO